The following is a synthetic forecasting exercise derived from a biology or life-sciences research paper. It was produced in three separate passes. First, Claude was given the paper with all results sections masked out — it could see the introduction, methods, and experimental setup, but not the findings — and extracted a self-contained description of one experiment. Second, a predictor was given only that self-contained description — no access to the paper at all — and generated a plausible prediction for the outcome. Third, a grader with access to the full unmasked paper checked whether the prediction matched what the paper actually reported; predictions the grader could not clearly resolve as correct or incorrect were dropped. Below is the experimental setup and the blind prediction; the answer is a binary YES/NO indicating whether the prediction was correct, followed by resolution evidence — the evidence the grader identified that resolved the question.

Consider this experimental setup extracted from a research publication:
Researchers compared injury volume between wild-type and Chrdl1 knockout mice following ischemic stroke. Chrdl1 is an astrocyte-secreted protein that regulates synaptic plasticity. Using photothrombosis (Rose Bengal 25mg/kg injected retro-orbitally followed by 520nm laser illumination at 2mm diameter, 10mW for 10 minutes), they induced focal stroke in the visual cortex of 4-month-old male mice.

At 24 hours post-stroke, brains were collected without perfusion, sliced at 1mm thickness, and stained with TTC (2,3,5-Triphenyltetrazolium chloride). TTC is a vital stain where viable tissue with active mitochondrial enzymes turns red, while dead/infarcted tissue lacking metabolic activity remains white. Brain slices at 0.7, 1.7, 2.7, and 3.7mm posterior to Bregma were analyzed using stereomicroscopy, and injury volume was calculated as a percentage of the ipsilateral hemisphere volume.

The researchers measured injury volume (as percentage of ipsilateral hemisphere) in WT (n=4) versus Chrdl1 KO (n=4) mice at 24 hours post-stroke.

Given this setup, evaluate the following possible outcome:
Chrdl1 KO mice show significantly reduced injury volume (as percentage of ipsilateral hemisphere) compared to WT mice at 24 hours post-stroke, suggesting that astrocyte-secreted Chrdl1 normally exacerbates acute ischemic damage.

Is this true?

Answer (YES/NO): NO